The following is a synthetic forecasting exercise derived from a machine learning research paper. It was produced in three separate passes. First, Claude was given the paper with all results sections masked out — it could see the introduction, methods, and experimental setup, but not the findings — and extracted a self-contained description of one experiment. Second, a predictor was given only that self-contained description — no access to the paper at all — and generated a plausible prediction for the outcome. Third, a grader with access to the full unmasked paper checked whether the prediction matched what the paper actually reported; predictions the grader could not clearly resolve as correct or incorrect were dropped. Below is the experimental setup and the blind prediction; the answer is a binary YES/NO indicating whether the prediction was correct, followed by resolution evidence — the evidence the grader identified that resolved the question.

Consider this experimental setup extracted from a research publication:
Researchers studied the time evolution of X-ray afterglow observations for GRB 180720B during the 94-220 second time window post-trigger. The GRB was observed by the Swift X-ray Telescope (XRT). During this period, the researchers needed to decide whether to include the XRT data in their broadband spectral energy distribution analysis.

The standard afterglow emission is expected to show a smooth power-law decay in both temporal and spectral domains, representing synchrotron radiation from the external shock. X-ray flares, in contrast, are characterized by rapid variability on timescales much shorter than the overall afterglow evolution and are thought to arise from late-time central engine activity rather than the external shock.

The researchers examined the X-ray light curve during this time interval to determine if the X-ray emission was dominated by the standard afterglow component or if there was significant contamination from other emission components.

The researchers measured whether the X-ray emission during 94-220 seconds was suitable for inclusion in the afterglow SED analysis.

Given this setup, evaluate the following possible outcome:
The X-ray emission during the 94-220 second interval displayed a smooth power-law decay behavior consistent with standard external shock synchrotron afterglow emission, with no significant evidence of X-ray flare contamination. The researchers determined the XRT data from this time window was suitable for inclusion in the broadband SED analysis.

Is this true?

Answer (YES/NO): NO